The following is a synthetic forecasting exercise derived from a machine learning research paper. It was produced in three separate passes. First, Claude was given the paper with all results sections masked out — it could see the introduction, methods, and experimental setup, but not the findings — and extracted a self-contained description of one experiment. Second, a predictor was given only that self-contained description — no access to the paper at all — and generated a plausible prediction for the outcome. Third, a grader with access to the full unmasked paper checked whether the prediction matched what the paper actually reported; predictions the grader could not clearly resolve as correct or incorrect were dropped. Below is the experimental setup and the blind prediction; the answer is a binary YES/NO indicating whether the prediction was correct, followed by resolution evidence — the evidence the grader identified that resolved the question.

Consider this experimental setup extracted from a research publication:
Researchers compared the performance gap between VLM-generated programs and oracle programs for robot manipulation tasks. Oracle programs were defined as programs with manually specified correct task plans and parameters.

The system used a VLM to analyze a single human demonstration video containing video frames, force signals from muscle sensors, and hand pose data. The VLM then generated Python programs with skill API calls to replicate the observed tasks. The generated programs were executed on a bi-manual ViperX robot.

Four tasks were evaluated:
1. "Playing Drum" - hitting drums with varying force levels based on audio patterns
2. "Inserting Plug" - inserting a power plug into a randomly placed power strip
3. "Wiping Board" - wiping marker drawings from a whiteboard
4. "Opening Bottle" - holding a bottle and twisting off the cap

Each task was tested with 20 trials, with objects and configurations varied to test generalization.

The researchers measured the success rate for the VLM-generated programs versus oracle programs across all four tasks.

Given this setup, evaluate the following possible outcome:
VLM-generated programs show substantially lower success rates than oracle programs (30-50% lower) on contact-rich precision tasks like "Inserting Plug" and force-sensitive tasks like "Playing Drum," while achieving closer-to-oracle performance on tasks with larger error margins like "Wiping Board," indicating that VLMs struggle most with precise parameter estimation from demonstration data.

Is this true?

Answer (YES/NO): NO